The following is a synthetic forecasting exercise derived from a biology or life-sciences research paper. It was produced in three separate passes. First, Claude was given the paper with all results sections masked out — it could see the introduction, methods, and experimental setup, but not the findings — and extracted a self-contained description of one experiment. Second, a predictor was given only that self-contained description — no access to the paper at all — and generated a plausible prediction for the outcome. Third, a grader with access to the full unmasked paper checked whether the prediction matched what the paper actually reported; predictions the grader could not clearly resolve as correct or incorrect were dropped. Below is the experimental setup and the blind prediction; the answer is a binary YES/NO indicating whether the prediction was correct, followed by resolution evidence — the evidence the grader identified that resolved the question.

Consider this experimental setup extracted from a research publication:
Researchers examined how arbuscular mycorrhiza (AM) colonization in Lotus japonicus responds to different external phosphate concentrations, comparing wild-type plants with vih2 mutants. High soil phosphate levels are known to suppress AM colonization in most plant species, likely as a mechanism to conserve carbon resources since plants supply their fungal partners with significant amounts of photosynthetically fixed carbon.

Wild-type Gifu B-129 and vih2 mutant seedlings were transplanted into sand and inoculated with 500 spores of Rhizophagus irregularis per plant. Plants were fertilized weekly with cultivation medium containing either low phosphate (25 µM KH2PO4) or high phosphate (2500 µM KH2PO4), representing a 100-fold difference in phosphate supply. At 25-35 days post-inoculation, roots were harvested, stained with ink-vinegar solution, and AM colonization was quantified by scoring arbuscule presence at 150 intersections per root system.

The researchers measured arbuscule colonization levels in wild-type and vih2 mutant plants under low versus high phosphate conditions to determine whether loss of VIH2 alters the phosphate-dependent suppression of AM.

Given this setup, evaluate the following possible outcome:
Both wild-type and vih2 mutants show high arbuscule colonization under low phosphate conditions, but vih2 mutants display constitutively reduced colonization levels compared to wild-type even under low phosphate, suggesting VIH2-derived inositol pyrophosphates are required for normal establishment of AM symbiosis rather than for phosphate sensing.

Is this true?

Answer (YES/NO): NO